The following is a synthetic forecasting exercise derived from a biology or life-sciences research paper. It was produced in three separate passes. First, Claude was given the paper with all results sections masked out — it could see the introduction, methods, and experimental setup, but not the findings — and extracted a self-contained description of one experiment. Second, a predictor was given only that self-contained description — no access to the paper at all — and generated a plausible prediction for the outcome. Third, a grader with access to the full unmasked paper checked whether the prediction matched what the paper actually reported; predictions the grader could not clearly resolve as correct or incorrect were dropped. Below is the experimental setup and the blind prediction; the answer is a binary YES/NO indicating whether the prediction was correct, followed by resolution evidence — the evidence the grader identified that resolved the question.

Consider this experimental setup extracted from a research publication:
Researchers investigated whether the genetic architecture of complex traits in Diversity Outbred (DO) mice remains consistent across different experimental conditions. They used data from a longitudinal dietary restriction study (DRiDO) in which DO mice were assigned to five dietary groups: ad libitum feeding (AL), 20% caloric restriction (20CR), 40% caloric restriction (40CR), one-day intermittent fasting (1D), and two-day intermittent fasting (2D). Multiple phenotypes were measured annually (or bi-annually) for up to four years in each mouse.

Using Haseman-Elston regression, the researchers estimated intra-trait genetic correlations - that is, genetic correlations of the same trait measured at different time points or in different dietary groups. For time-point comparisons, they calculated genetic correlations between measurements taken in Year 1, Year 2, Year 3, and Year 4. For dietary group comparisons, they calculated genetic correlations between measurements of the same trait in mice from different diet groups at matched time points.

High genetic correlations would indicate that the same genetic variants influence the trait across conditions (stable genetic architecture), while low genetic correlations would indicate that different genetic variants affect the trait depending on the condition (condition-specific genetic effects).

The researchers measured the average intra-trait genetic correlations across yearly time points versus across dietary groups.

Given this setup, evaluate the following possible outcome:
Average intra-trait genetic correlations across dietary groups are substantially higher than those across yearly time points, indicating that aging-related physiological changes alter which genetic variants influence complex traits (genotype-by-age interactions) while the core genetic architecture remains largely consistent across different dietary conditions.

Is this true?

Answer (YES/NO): NO